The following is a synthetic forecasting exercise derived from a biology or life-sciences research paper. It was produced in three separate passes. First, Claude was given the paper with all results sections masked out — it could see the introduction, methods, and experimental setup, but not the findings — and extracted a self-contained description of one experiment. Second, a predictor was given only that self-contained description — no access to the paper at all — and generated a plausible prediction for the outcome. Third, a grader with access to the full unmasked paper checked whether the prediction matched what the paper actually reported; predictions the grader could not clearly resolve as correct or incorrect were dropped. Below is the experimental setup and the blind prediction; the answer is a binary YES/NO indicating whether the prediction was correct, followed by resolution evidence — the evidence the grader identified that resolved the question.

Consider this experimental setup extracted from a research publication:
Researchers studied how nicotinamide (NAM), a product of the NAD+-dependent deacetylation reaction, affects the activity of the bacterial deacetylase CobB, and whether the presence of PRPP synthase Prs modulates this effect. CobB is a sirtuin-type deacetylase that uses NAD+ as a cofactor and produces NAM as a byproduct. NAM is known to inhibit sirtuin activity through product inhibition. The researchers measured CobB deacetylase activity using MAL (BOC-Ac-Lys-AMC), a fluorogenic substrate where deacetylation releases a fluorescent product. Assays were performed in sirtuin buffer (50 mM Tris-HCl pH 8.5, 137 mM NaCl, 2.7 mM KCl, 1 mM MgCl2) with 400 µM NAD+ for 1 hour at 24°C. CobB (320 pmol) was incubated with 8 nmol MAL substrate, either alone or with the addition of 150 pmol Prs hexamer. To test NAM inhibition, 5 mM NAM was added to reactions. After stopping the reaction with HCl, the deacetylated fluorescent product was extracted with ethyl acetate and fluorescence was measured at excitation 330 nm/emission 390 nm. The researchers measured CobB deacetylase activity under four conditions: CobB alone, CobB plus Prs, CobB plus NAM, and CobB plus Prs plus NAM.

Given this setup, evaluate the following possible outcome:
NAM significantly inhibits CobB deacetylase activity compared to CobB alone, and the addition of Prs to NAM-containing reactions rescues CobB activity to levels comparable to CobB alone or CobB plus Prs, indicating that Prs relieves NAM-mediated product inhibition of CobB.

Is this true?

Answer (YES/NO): NO